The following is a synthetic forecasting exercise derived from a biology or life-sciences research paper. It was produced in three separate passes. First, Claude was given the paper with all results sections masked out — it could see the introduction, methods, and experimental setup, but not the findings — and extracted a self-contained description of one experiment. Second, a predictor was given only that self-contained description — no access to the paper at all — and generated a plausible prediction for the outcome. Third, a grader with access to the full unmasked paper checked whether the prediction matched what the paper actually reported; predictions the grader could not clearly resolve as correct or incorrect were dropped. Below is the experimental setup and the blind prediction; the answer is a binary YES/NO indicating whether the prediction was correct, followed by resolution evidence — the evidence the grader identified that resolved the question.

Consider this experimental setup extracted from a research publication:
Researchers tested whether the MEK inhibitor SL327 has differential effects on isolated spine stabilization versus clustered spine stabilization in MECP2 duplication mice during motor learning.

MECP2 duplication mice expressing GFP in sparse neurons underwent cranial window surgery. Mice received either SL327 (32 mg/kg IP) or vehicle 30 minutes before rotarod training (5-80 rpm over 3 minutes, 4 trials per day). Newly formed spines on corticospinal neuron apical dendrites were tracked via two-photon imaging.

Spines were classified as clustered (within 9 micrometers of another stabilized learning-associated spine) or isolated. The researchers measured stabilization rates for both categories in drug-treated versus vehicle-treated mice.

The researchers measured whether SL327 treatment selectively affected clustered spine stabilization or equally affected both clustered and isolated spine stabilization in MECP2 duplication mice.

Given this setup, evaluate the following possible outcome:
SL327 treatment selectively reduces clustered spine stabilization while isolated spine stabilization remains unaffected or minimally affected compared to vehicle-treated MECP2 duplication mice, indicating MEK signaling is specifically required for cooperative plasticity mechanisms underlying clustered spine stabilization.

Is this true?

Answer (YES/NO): YES